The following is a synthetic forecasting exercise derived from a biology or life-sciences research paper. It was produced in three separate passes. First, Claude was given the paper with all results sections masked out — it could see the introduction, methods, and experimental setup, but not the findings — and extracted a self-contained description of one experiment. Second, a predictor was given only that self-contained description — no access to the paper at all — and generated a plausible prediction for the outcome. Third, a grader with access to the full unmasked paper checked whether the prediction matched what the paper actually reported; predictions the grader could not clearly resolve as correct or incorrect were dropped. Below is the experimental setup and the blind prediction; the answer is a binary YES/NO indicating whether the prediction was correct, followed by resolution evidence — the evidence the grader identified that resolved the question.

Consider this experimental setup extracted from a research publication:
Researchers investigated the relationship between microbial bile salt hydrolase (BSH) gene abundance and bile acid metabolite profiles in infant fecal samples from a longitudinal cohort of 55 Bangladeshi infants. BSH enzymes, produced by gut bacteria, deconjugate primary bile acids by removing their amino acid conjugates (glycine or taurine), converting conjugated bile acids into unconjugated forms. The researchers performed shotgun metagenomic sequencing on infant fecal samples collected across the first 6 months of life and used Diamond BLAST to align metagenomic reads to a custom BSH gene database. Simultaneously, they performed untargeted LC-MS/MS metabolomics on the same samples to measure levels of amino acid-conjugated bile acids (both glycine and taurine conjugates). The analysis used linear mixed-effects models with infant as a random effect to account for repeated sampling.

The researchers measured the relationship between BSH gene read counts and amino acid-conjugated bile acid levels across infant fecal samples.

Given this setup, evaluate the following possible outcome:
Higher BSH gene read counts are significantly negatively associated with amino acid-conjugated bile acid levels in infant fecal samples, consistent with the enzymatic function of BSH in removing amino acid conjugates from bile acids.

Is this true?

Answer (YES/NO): NO